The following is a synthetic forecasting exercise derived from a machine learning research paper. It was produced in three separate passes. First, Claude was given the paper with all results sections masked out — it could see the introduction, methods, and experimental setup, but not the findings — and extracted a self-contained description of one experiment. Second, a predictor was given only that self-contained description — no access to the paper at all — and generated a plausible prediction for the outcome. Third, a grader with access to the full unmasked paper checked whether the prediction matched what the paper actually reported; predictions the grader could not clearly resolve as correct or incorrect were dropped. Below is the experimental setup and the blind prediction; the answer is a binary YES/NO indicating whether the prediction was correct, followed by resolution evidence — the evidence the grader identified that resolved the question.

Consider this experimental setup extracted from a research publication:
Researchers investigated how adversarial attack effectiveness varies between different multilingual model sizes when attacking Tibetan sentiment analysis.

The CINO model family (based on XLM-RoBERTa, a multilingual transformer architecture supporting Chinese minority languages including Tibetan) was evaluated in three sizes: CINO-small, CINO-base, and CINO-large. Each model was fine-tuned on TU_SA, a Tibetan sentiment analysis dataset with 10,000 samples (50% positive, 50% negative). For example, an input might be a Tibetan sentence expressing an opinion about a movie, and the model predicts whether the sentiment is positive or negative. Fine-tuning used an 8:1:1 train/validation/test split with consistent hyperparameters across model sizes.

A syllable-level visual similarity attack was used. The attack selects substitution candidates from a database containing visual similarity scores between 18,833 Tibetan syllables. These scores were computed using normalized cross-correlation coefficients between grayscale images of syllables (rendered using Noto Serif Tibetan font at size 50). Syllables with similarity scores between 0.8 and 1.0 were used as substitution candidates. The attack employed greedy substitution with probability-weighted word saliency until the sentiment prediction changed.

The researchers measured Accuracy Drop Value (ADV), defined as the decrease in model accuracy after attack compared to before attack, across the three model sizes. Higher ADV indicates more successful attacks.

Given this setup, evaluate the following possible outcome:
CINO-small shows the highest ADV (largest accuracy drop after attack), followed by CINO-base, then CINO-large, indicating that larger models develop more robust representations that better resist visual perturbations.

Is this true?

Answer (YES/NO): NO